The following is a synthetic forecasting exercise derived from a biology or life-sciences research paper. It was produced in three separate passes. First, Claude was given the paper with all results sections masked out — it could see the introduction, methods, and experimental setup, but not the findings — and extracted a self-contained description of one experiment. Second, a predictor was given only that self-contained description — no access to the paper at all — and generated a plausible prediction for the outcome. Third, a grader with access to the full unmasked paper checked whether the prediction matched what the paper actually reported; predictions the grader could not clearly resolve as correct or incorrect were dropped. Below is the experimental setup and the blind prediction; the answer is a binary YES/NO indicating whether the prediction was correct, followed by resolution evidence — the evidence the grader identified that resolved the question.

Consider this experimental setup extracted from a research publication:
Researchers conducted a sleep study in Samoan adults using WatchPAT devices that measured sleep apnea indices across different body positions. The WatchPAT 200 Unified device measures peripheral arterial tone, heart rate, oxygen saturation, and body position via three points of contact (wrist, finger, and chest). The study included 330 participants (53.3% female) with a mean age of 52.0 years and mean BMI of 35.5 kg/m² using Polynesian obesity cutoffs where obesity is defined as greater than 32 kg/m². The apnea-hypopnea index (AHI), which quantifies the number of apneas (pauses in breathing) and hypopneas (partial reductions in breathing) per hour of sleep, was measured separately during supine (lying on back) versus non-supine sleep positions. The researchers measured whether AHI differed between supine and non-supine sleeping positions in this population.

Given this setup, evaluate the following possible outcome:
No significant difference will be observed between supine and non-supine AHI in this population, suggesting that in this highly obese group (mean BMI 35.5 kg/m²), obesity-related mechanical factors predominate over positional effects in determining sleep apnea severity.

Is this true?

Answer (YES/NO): NO